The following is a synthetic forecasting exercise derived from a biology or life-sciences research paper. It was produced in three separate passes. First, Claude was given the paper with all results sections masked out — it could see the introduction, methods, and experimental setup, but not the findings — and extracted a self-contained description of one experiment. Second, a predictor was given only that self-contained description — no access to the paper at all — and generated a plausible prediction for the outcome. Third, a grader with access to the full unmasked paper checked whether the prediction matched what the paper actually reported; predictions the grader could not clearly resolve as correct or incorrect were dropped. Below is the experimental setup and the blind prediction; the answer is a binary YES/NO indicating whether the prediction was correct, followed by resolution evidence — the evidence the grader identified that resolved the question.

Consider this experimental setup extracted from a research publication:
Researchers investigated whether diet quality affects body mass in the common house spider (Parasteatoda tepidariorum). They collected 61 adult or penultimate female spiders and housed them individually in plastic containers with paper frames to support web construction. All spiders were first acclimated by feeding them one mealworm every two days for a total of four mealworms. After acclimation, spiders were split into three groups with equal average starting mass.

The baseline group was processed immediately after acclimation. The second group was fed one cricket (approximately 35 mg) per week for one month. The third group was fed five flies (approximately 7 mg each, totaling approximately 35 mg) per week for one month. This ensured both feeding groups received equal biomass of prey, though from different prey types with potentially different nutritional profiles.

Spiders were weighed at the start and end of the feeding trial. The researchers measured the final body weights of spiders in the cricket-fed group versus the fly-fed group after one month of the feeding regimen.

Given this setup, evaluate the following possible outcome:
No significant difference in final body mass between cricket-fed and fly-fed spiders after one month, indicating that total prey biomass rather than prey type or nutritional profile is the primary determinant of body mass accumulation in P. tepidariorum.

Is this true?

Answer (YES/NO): NO